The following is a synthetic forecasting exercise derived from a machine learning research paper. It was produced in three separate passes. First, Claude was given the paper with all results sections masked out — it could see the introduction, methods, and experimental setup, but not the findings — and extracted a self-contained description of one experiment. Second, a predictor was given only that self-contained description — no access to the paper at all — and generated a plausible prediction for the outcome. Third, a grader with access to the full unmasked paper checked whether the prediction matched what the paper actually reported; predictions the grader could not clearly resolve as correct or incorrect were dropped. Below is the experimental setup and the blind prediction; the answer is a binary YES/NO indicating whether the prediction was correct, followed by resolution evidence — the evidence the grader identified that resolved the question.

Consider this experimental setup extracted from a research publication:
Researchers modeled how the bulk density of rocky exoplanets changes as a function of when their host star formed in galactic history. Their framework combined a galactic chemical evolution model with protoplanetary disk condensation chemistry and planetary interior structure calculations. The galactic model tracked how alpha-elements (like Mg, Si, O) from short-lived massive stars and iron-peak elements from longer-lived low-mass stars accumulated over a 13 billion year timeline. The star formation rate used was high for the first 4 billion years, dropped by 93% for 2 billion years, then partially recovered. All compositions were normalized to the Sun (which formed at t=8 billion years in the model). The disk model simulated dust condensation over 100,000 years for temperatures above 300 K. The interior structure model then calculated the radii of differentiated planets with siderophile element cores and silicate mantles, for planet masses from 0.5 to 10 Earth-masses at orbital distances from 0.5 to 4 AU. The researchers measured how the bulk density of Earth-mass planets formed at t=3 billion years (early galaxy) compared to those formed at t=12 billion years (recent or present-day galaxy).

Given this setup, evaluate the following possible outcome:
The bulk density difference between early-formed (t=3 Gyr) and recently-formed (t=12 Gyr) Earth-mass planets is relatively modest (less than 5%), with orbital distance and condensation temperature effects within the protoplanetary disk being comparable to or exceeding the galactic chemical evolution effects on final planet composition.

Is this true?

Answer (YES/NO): NO